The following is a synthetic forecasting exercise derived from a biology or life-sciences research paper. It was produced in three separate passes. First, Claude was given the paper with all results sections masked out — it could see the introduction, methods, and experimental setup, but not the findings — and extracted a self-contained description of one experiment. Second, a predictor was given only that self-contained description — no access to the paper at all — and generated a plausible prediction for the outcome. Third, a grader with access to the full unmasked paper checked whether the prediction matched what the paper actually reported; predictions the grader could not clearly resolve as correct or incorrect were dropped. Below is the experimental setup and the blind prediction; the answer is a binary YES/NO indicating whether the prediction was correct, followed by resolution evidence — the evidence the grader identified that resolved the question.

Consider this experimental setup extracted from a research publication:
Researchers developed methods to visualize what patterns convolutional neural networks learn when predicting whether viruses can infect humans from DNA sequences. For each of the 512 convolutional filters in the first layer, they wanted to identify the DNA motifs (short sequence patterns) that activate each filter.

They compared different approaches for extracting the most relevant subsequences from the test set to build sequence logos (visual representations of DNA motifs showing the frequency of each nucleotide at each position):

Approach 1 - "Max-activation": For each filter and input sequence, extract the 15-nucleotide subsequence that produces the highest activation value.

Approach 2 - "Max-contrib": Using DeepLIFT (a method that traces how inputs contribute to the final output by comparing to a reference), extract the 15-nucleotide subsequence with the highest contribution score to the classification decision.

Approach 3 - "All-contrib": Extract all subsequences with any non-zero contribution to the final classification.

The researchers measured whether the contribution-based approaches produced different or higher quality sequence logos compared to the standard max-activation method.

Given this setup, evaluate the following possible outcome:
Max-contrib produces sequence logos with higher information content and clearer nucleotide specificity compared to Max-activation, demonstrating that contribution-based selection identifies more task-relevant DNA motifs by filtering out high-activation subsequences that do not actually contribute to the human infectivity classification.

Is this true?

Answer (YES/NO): NO